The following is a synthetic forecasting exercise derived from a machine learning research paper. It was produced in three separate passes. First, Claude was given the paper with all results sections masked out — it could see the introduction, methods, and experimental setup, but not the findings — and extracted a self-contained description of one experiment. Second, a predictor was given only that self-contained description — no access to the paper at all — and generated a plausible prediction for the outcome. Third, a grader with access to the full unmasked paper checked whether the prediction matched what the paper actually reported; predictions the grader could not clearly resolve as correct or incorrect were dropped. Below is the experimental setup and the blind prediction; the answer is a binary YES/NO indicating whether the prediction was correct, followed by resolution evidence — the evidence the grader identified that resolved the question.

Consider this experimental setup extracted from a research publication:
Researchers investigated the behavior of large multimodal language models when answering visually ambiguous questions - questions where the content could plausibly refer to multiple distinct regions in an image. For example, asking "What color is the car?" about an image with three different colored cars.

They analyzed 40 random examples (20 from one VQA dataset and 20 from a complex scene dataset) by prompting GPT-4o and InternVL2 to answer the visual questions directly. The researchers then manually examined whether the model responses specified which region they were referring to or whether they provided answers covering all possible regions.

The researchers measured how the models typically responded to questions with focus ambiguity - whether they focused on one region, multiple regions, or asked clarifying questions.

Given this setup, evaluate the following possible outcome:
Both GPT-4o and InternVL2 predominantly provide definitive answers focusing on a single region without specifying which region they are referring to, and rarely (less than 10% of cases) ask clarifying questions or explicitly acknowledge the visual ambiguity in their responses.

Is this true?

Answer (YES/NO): YES